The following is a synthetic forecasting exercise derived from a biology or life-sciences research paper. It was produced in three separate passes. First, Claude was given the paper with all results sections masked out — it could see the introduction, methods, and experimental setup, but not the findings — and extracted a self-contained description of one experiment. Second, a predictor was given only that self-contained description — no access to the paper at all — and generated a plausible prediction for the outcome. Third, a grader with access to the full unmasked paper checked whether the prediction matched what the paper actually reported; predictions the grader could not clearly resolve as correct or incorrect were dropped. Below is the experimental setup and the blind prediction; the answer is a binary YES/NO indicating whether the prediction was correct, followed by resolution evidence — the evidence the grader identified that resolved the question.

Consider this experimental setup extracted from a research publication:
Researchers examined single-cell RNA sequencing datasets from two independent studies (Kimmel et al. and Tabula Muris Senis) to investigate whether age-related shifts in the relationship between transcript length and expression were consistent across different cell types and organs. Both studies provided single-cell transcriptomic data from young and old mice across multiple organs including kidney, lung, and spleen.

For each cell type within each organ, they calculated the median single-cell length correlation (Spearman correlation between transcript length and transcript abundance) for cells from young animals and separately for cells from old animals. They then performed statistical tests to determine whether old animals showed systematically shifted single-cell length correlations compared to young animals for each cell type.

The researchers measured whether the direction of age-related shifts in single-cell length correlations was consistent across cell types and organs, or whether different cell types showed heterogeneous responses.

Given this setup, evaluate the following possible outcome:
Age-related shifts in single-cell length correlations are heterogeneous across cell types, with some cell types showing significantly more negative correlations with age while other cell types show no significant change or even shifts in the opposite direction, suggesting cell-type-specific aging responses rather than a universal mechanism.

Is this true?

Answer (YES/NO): NO